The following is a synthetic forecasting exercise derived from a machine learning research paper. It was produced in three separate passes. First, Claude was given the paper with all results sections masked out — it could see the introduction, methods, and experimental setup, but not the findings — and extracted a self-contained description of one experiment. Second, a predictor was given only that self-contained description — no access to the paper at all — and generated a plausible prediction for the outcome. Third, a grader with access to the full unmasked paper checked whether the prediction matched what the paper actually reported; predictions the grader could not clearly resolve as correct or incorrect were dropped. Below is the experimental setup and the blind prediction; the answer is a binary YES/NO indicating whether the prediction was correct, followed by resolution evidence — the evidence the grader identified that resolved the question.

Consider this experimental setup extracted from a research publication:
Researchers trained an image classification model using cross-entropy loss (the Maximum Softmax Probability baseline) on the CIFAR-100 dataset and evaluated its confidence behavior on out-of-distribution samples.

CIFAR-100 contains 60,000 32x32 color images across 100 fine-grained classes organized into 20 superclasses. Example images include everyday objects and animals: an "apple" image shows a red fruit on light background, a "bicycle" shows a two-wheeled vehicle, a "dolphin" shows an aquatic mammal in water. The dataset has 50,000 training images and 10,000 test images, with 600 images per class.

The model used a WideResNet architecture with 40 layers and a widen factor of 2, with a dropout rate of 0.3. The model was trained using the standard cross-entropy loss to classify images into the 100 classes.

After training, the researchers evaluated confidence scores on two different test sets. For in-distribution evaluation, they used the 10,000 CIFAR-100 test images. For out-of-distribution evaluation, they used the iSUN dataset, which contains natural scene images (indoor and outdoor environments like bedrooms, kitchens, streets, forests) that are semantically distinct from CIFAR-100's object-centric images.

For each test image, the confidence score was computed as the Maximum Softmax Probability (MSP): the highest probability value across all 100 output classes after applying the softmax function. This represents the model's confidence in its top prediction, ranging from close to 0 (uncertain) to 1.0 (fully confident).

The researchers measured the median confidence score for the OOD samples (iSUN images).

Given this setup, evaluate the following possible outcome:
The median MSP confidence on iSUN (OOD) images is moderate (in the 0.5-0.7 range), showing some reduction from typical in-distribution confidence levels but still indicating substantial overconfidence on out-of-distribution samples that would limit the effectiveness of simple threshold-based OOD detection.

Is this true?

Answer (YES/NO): NO